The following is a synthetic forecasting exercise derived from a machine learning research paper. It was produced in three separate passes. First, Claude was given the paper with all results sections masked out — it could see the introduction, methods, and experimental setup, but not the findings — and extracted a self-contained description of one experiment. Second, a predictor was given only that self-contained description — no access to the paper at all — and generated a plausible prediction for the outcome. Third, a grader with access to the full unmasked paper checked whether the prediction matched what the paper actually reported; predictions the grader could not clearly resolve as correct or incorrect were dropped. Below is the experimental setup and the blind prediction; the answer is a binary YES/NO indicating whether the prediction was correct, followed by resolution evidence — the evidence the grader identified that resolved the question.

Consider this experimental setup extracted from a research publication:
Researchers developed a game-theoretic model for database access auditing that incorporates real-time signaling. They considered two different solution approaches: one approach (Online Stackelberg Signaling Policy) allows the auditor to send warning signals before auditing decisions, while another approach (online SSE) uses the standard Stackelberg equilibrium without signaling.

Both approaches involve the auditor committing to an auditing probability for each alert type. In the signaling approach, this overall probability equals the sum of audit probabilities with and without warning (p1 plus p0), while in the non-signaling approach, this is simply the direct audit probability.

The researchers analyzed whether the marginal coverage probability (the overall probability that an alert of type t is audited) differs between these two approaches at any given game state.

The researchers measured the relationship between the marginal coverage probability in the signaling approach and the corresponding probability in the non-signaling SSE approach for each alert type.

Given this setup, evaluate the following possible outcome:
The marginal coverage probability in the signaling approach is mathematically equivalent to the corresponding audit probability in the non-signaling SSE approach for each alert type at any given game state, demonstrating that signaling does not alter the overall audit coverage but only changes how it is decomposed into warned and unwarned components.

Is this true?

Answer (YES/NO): YES